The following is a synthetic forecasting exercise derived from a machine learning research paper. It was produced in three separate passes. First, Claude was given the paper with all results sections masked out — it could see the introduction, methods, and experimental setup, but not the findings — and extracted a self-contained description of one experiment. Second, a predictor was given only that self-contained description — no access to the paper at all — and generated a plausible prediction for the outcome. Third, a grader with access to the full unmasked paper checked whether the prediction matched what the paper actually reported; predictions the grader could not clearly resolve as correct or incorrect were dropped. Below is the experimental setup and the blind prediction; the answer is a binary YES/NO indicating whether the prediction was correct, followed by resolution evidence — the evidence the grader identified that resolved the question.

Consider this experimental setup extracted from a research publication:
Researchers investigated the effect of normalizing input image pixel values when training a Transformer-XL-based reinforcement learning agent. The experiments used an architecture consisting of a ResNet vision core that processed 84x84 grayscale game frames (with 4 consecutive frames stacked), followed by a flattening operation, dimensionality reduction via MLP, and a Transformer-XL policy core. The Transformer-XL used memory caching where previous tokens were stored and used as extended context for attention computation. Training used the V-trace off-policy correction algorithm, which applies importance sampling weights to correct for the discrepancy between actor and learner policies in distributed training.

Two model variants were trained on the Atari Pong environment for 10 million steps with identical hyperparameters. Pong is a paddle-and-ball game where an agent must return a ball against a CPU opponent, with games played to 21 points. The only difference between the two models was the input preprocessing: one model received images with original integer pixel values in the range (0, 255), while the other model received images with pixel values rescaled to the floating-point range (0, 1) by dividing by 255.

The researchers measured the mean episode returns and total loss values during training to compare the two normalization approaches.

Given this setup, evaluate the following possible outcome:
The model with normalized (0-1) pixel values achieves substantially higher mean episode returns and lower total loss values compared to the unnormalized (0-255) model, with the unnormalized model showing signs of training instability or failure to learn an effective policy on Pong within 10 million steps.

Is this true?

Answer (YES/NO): NO